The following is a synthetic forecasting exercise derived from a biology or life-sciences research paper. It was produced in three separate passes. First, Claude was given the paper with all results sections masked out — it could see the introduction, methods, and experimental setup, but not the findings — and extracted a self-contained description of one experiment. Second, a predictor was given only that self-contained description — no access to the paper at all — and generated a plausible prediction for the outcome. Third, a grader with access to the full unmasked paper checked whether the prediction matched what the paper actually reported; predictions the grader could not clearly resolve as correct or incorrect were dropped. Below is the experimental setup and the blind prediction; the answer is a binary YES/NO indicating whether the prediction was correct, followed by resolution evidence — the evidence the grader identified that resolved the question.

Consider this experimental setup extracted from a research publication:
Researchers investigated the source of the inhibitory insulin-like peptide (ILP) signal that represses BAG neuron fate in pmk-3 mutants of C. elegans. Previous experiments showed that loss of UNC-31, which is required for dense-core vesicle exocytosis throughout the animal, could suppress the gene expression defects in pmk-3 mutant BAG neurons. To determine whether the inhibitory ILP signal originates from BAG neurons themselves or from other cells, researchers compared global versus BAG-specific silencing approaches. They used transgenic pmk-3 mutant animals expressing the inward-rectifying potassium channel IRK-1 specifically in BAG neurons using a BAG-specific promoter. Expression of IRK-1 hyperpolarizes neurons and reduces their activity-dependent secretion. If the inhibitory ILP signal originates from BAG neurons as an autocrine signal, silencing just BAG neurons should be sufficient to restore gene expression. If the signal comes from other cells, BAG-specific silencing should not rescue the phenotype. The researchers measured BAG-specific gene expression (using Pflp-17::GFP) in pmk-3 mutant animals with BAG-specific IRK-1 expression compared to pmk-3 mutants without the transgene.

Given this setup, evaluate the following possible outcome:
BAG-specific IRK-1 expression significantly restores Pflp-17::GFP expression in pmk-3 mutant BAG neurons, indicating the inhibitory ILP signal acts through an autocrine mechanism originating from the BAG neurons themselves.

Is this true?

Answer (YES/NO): YES